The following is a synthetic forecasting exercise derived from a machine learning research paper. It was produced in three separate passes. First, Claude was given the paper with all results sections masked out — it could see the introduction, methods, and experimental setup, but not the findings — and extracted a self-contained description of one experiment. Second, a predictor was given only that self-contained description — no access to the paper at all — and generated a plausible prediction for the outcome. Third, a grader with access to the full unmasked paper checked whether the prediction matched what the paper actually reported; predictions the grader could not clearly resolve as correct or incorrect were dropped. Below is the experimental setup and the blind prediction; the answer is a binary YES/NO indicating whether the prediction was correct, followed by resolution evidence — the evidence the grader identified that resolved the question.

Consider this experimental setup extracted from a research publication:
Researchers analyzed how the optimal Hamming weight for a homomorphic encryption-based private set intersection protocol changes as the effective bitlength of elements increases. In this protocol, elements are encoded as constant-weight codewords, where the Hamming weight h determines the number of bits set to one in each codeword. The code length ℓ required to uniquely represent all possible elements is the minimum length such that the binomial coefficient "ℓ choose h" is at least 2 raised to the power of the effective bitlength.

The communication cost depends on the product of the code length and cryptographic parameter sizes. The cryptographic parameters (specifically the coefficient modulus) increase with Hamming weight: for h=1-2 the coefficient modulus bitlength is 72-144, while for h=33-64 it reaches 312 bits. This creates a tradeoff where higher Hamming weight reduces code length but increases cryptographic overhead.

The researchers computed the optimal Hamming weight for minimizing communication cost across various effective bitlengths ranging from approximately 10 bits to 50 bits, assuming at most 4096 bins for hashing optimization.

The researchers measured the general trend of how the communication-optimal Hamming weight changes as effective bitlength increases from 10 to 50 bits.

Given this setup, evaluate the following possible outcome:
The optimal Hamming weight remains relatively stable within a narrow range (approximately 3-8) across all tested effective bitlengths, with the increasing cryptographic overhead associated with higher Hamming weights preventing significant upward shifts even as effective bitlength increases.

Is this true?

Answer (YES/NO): NO